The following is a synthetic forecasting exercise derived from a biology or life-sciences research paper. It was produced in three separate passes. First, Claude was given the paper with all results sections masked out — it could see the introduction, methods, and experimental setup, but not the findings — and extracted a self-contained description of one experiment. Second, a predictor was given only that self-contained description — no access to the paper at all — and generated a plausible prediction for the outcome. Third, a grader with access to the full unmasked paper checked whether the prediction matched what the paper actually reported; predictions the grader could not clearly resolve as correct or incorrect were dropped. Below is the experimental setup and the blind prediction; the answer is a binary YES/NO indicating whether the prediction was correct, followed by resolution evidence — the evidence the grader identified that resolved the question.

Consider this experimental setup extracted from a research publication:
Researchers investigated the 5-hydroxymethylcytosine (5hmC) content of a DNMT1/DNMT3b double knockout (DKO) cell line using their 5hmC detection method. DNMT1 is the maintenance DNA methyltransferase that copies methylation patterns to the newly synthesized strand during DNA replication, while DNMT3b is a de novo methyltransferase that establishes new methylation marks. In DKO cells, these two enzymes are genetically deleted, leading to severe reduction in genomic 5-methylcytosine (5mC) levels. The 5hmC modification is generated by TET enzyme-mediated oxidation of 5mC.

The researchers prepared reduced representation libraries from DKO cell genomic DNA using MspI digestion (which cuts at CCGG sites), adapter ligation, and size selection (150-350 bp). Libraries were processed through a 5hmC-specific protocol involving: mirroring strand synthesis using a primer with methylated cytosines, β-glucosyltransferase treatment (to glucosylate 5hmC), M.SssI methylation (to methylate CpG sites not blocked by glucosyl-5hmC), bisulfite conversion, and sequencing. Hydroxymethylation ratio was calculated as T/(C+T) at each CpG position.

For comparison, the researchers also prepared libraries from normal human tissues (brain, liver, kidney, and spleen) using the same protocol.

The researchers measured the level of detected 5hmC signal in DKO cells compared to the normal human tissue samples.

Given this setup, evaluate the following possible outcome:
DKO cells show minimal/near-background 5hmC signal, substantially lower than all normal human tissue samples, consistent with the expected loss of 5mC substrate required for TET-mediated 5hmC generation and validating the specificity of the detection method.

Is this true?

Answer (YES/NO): YES